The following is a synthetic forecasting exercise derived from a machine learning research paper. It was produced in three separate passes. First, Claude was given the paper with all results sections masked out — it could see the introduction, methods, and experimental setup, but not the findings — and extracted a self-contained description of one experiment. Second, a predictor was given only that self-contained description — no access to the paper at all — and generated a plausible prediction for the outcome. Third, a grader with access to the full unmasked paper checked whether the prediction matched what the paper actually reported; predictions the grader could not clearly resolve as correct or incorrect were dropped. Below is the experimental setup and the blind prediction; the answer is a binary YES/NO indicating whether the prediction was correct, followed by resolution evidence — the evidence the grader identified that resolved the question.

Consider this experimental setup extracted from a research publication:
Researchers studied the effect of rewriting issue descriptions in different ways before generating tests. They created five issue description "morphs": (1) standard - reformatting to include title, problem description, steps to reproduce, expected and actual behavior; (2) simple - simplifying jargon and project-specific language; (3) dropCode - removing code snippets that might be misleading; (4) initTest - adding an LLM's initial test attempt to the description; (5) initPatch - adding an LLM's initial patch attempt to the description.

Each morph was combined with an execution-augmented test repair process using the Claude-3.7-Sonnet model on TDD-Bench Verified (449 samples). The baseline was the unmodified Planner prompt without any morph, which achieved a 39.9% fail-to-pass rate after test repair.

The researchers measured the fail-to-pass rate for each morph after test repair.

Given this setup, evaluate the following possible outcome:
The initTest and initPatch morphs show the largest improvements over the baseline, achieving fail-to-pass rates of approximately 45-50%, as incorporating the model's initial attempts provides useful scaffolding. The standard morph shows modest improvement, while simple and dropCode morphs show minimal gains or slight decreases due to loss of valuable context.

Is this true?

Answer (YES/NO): NO